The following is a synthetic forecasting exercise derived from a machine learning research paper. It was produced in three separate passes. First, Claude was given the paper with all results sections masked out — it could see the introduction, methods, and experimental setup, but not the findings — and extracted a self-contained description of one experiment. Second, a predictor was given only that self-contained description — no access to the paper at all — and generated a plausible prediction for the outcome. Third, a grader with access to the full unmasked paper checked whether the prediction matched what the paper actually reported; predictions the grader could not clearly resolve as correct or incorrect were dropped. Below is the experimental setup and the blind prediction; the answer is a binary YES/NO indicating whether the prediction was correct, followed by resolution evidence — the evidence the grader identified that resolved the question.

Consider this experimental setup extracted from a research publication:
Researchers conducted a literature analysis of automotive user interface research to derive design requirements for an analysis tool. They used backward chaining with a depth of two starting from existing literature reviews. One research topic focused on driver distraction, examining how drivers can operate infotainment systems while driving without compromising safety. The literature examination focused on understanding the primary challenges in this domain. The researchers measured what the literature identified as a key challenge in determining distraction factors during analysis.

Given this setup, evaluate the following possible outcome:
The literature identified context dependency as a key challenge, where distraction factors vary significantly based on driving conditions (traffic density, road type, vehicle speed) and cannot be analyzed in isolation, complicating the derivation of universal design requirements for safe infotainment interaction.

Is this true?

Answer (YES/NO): NO